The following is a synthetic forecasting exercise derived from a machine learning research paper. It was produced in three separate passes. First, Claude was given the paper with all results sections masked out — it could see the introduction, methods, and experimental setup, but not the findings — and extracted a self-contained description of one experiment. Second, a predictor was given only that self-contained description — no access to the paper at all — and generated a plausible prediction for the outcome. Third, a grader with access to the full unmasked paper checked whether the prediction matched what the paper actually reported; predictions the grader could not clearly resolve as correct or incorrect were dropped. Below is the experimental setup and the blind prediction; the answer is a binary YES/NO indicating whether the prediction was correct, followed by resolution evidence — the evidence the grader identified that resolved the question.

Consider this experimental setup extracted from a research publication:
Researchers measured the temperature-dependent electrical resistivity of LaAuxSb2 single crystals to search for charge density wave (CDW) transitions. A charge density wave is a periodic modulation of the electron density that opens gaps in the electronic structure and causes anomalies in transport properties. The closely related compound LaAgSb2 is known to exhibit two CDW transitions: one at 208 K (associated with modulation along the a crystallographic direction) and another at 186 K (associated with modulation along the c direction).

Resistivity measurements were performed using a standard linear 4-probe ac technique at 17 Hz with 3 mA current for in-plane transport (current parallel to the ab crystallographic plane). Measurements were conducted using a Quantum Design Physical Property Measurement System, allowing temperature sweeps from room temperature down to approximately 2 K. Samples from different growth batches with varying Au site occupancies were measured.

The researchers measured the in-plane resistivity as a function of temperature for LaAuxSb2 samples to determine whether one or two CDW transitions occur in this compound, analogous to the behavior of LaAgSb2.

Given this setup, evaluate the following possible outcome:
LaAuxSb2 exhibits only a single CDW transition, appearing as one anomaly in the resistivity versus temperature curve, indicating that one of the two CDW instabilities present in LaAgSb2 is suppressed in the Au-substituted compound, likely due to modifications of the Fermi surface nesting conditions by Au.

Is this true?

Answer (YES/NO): NO